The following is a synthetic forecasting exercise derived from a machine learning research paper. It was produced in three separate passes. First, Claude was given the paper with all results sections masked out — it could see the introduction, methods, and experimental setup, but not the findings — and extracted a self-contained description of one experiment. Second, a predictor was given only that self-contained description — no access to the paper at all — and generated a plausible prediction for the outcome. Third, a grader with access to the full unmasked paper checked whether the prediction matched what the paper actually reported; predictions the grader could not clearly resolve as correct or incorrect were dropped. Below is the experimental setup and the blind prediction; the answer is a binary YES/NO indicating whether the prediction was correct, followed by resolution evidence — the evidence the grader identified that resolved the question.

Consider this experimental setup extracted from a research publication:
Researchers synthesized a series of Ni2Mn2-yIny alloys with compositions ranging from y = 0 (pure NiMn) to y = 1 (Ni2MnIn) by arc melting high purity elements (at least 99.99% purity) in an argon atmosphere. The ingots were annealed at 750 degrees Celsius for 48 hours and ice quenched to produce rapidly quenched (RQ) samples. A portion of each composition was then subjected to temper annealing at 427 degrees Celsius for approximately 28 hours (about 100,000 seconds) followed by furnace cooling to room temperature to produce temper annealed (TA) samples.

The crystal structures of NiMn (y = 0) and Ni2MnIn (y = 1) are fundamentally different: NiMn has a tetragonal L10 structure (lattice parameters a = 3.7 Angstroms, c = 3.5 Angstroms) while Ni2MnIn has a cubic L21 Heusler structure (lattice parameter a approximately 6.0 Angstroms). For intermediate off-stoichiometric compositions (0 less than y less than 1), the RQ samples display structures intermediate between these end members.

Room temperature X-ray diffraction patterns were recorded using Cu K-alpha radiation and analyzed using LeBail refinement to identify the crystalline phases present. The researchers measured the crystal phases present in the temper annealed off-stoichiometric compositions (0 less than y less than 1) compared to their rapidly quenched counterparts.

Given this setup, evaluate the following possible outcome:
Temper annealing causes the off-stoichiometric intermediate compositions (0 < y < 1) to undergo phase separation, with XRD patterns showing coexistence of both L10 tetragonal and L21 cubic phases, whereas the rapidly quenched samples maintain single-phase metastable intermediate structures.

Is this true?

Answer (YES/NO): NO